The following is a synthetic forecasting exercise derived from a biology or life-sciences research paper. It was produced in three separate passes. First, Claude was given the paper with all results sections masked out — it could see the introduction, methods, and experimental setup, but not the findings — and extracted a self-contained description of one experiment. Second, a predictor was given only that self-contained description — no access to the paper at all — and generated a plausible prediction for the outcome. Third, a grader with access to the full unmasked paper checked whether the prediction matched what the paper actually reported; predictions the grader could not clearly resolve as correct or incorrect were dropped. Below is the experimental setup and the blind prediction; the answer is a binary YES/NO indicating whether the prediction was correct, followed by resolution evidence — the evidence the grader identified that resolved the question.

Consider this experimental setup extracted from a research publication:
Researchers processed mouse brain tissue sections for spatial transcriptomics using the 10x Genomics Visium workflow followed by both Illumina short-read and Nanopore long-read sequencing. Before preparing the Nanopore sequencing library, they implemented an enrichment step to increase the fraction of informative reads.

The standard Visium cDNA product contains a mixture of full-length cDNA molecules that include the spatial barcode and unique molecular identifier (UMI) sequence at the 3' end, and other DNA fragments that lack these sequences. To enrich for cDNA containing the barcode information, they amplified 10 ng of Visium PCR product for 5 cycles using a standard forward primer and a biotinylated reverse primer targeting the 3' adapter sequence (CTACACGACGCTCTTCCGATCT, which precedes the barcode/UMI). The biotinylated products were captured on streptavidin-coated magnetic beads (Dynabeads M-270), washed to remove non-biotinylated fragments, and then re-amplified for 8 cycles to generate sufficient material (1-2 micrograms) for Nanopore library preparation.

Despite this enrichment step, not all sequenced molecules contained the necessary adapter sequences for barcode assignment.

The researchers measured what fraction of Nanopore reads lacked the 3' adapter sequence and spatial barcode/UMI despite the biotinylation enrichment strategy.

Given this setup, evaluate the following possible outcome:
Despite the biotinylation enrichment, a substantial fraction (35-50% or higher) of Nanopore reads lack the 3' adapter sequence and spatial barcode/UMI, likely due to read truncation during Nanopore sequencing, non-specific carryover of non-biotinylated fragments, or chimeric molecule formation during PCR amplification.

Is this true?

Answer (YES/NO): NO